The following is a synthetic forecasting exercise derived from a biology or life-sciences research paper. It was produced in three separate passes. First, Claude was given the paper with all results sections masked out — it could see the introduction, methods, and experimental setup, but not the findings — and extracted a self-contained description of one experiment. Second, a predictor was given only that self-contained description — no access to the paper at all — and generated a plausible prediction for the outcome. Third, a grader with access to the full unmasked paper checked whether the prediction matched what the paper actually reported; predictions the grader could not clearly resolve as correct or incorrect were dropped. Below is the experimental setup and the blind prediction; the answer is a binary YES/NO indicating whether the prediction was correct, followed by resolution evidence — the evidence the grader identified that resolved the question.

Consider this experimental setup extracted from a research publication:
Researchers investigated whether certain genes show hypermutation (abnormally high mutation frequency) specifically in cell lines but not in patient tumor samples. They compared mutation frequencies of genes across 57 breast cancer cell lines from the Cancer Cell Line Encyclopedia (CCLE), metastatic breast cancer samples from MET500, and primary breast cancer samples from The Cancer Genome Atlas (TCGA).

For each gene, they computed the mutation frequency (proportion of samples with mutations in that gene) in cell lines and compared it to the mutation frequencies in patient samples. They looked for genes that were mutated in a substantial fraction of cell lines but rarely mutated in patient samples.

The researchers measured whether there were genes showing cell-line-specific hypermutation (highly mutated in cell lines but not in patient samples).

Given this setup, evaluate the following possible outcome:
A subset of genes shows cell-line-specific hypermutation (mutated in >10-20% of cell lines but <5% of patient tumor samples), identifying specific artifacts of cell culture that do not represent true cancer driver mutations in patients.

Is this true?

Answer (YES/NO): YES